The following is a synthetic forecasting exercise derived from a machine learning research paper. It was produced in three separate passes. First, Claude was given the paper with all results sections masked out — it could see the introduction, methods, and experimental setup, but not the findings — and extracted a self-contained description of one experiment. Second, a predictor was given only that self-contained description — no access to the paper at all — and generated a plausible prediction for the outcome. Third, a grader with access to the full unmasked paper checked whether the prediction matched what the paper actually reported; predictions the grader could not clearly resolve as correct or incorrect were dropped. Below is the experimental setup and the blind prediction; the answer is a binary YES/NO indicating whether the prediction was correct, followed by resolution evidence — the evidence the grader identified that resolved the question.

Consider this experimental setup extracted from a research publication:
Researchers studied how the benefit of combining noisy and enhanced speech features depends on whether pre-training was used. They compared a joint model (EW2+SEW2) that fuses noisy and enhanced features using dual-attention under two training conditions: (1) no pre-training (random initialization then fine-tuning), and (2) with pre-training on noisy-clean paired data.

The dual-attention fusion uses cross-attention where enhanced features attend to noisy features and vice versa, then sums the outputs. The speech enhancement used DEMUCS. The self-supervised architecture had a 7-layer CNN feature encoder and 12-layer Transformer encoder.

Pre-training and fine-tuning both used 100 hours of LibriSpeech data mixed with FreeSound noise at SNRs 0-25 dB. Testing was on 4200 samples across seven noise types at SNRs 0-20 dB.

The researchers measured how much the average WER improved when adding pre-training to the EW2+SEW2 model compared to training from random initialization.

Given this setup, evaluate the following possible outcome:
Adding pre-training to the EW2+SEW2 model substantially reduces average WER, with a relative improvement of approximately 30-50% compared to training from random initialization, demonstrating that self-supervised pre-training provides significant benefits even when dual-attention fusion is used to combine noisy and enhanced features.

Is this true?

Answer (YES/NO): NO